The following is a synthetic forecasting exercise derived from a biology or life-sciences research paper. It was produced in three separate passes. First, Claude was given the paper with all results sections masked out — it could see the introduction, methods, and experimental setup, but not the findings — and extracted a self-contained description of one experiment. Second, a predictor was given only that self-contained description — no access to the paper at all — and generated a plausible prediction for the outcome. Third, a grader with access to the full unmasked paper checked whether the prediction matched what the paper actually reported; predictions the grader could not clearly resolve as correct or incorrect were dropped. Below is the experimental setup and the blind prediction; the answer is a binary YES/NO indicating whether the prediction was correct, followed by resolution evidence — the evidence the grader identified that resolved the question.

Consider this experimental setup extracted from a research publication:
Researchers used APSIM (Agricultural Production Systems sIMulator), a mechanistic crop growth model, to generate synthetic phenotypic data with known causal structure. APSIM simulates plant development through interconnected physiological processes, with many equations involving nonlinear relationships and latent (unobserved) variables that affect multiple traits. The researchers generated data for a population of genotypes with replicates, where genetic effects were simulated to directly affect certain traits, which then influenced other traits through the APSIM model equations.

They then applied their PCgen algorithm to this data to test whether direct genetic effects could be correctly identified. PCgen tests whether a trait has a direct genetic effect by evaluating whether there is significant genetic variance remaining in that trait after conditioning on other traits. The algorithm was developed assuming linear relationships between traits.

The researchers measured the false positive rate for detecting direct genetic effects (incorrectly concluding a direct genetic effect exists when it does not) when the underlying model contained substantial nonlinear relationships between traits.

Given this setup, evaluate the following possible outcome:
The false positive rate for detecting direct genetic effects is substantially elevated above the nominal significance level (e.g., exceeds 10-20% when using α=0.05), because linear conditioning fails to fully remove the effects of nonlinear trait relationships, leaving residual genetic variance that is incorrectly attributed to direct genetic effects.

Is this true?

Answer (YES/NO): YES